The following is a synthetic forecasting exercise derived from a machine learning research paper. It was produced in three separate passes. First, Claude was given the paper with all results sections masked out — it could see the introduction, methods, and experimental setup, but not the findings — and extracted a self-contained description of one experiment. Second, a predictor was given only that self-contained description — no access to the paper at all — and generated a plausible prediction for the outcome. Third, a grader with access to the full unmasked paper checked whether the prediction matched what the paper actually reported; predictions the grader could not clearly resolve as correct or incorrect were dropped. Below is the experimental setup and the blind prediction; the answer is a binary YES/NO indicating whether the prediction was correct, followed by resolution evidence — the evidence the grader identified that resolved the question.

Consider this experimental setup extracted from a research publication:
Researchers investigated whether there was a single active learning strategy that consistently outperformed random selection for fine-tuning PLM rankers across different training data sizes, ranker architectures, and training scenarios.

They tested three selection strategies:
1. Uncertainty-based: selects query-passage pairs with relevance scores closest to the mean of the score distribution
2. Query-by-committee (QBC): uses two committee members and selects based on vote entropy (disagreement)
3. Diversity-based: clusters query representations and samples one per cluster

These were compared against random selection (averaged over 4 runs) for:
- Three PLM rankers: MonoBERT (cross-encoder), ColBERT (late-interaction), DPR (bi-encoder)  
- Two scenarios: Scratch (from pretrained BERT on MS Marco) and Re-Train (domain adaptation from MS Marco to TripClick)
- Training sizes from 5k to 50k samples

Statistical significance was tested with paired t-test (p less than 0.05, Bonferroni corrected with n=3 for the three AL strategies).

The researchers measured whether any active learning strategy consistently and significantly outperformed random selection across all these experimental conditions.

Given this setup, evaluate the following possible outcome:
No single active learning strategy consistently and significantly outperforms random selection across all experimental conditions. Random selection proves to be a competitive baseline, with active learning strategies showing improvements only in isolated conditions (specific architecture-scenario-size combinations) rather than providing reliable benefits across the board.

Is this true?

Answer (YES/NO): YES